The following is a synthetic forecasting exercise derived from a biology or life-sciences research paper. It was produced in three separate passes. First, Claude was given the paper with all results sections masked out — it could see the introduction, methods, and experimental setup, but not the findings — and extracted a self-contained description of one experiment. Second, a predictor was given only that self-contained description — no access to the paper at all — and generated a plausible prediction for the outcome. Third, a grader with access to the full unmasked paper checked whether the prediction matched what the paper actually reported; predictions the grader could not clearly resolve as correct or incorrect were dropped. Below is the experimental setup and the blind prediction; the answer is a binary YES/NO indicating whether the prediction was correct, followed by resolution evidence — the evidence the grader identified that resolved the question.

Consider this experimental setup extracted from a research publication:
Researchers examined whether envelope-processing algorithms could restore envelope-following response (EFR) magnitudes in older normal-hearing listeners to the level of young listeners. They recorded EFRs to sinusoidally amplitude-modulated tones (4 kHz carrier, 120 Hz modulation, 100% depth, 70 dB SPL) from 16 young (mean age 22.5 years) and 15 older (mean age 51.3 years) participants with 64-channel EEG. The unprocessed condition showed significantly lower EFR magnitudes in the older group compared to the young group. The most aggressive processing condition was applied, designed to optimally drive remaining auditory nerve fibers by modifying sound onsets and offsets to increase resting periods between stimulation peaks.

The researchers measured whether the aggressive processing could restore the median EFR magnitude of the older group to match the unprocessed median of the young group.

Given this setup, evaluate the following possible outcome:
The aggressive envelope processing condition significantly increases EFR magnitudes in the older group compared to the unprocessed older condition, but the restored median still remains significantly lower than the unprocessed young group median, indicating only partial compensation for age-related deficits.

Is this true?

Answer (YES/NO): NO